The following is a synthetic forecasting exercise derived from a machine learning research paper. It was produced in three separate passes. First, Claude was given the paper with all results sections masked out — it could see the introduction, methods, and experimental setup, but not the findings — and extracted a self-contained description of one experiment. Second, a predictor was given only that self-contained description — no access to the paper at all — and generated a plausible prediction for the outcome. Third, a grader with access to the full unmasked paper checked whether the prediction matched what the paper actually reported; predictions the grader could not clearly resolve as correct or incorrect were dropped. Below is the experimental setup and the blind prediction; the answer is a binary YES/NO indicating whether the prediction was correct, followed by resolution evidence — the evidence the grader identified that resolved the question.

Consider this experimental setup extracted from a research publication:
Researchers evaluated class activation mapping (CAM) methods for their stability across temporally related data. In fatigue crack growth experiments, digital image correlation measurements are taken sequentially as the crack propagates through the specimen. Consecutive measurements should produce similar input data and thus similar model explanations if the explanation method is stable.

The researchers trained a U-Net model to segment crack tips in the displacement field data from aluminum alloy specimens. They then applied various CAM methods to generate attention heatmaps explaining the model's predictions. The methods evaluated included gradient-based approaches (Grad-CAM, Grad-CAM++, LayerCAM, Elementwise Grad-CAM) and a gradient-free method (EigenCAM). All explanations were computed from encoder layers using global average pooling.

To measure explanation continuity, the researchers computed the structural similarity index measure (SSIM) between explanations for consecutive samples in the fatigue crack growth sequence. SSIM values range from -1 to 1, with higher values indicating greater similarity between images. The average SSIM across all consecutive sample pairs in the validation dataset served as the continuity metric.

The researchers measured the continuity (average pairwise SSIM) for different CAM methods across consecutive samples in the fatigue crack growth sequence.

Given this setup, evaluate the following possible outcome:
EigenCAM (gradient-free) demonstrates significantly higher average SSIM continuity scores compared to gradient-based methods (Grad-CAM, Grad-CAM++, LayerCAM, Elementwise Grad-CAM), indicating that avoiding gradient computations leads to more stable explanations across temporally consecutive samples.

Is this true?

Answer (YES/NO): NO